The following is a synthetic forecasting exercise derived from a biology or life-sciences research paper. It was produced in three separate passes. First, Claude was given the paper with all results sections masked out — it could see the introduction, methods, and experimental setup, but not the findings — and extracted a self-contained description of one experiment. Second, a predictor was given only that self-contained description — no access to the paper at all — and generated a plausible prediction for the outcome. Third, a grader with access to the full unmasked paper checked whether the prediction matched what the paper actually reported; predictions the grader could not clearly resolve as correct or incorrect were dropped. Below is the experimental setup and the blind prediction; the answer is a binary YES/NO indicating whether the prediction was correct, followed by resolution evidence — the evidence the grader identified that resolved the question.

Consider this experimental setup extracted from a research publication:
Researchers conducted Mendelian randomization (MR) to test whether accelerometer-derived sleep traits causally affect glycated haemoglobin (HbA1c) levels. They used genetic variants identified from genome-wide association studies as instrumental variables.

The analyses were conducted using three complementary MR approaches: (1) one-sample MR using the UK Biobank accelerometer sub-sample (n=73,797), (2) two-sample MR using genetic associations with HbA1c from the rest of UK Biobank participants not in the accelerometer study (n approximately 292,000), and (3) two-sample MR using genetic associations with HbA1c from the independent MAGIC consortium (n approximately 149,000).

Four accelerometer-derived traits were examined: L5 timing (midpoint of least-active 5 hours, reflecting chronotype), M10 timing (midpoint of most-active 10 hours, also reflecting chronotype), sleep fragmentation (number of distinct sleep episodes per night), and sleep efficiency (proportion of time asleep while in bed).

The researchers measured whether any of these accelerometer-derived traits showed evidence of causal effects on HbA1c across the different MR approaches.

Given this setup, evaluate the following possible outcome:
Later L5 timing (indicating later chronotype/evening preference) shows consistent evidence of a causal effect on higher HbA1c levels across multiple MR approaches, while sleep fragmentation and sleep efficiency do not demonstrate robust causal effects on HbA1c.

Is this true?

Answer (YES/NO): NO